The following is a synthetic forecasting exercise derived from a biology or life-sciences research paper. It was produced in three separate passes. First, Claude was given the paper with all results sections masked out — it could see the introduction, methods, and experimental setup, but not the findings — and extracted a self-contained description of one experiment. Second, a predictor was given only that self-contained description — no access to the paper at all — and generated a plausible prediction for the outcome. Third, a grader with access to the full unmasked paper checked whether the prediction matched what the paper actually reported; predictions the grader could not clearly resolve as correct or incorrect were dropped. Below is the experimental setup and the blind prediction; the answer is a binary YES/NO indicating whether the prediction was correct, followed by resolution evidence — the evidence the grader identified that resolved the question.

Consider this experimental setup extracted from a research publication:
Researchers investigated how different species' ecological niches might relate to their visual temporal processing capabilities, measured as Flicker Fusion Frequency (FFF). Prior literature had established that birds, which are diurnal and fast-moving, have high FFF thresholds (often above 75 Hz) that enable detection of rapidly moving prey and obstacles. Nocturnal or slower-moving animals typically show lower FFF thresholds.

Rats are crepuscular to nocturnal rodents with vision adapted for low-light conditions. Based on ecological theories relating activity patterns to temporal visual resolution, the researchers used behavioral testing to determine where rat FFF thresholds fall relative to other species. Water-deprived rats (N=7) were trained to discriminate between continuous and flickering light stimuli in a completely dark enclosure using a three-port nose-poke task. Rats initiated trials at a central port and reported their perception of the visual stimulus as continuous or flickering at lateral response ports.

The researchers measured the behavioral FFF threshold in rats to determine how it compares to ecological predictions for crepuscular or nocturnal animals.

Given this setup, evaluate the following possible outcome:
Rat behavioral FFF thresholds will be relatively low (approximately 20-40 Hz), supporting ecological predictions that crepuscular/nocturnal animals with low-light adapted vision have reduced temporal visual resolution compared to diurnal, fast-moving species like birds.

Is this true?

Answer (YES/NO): NO